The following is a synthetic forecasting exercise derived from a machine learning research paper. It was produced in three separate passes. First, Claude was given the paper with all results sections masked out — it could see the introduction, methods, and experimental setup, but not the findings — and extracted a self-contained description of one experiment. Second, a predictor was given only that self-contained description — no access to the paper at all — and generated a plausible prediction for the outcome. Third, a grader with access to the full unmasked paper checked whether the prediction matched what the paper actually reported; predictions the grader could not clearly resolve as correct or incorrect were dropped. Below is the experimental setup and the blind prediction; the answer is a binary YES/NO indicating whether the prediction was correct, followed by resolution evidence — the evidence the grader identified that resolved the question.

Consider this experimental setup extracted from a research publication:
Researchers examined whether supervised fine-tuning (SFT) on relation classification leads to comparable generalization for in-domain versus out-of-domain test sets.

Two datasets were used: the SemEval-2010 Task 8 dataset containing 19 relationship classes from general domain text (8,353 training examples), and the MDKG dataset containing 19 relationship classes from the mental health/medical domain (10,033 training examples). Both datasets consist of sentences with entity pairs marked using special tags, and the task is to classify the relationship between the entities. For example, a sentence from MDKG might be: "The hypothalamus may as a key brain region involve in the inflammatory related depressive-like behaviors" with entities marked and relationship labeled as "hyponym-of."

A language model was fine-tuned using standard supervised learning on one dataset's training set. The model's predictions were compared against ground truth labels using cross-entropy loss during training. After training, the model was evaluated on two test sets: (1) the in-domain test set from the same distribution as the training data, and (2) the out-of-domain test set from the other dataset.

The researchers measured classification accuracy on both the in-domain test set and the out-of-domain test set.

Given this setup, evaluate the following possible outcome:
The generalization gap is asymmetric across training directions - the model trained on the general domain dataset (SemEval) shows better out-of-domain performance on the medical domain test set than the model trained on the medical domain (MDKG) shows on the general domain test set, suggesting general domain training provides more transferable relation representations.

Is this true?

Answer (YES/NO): NO